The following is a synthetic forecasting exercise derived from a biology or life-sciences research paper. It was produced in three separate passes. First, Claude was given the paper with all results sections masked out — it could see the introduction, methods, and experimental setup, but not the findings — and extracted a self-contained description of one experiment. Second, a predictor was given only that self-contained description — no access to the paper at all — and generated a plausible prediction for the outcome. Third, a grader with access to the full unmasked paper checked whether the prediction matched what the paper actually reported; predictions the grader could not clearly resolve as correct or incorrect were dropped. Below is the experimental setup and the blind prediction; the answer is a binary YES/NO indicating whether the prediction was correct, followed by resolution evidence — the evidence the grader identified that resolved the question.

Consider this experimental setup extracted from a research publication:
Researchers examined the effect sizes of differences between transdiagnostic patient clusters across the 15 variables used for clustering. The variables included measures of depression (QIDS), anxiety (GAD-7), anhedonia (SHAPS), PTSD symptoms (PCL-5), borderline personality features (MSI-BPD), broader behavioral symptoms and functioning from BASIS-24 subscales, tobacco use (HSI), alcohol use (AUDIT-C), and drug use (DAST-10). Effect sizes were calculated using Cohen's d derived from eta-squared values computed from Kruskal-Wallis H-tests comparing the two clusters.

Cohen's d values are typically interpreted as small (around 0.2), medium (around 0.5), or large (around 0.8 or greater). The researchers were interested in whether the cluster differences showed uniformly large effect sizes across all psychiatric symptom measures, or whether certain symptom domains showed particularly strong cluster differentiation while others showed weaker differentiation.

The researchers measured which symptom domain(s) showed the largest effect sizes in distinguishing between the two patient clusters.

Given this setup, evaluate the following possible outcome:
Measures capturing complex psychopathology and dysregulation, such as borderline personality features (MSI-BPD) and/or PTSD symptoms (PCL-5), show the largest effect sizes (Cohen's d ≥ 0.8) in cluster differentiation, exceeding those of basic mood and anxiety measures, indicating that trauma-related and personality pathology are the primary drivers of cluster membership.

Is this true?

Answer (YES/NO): NO